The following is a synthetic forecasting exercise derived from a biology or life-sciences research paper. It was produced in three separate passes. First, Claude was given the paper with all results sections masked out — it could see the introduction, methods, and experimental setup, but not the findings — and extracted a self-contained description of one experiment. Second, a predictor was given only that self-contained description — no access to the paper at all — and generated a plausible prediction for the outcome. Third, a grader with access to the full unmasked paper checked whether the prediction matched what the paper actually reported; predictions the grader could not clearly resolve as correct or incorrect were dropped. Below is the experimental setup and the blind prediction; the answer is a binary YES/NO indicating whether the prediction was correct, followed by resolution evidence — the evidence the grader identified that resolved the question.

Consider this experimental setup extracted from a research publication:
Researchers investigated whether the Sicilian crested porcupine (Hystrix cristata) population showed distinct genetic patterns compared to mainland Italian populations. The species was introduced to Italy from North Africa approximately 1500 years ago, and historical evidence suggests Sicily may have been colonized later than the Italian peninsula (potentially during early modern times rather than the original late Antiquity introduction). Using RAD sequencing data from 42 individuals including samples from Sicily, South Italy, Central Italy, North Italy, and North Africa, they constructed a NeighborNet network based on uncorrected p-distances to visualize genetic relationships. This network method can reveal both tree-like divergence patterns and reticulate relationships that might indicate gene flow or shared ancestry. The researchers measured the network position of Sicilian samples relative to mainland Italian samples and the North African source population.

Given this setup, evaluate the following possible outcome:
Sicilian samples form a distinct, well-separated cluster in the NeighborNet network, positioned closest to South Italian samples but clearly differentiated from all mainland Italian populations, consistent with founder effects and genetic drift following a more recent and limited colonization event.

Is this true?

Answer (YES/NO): NO